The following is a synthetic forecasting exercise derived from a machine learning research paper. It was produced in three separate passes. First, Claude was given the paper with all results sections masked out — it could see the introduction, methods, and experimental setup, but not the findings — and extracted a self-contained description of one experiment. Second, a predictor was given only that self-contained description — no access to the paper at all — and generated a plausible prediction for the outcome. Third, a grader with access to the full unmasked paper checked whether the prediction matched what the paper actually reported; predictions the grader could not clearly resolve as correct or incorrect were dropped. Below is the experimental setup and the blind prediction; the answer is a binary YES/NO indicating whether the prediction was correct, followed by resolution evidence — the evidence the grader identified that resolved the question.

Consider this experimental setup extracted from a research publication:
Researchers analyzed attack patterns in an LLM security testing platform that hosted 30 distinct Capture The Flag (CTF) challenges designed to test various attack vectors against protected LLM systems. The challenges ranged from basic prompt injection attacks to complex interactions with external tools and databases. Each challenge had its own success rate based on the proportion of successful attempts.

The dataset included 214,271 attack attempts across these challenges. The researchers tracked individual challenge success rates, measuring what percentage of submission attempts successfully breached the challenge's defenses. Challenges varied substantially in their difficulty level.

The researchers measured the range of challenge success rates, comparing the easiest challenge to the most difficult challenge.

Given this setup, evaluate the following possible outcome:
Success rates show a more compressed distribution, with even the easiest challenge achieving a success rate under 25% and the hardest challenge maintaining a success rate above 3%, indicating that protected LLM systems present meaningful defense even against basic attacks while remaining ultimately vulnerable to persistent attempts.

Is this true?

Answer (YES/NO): NO